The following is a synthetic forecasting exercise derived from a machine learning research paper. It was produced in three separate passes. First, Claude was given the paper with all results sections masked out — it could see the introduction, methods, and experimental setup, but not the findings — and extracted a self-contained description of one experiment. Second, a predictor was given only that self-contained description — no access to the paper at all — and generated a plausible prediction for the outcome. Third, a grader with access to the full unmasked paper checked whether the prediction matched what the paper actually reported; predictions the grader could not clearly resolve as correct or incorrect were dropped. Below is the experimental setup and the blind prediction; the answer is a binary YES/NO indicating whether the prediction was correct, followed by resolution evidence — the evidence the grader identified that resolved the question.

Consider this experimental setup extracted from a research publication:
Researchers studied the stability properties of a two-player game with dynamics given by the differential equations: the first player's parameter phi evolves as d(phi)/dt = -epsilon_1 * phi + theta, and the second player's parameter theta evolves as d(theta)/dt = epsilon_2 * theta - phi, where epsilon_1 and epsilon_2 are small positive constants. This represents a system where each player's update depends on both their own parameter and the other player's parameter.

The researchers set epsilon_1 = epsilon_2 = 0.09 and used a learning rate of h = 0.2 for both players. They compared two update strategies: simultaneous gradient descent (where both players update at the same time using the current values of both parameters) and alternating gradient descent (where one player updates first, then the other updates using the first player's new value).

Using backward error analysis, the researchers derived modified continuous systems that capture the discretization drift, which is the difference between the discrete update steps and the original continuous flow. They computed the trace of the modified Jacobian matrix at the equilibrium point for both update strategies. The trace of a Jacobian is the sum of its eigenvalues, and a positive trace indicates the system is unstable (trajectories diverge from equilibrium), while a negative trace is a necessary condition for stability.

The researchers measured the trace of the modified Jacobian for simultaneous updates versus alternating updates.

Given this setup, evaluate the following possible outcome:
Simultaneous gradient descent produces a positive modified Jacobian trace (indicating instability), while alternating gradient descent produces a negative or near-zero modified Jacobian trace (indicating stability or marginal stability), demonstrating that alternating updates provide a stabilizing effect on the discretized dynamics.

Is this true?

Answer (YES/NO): YES